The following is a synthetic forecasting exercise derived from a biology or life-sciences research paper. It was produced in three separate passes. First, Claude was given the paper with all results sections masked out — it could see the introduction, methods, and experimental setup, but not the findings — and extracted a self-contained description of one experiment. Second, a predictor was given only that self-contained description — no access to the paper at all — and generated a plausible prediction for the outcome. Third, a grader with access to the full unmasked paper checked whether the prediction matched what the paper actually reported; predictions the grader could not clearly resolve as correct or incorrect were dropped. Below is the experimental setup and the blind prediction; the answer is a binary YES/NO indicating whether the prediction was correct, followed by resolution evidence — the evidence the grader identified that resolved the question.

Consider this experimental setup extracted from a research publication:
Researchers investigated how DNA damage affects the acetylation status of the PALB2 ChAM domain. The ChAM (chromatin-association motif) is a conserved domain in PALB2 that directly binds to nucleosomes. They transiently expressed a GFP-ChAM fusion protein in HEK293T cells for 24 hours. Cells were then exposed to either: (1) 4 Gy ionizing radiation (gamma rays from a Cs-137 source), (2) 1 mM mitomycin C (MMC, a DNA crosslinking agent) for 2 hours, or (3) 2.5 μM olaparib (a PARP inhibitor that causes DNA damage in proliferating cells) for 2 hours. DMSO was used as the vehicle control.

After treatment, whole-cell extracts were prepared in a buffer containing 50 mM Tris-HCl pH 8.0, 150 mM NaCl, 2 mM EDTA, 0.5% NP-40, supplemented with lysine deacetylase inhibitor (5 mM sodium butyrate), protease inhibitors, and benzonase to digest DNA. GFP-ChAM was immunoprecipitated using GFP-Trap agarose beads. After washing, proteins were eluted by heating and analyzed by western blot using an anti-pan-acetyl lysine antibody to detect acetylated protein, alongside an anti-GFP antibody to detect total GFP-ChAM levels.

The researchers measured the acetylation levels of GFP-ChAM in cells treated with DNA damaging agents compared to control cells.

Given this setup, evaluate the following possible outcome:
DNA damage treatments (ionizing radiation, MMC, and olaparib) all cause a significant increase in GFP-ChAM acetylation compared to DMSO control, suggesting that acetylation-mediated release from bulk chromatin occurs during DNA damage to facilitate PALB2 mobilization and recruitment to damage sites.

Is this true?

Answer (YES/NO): NO